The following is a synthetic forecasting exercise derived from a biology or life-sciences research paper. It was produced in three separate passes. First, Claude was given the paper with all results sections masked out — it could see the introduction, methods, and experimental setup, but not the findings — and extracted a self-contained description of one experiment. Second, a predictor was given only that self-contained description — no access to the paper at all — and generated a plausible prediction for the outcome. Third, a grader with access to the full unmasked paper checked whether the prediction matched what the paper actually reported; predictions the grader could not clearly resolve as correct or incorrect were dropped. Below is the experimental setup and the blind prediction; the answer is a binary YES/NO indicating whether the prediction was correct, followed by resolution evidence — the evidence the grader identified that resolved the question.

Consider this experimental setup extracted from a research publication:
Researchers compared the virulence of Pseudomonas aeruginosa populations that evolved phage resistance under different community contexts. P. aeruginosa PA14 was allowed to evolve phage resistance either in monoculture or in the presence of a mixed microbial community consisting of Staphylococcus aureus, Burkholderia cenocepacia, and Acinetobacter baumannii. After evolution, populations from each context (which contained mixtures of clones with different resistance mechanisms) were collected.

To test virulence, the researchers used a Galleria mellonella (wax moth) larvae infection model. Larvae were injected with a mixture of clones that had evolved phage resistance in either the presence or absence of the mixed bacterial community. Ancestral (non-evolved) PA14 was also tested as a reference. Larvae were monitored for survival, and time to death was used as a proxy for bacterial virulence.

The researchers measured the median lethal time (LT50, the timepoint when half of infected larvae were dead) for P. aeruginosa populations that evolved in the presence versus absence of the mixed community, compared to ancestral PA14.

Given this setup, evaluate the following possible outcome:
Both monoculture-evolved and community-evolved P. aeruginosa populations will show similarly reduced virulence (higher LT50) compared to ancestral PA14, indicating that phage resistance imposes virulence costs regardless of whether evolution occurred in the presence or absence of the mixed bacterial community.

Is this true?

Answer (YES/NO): NO